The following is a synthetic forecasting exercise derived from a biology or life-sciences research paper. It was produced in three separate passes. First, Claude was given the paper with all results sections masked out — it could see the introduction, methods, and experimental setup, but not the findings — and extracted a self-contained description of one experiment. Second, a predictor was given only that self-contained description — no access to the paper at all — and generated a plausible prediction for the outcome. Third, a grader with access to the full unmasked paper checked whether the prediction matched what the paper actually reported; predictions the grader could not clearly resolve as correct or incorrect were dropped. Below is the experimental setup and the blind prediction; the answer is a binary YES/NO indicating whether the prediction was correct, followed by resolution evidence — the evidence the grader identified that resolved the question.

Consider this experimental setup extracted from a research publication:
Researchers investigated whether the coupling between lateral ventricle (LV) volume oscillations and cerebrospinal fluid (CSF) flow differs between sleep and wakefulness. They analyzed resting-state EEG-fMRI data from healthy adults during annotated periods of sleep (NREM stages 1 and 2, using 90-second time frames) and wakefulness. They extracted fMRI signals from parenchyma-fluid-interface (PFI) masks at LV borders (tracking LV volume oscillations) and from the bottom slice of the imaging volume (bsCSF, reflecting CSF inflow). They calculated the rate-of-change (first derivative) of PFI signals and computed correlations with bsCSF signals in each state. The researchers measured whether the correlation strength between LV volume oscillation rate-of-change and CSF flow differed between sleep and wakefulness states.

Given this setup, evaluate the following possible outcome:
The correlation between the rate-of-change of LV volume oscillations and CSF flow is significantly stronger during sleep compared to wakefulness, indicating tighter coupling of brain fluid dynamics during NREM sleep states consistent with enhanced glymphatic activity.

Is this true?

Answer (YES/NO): YES